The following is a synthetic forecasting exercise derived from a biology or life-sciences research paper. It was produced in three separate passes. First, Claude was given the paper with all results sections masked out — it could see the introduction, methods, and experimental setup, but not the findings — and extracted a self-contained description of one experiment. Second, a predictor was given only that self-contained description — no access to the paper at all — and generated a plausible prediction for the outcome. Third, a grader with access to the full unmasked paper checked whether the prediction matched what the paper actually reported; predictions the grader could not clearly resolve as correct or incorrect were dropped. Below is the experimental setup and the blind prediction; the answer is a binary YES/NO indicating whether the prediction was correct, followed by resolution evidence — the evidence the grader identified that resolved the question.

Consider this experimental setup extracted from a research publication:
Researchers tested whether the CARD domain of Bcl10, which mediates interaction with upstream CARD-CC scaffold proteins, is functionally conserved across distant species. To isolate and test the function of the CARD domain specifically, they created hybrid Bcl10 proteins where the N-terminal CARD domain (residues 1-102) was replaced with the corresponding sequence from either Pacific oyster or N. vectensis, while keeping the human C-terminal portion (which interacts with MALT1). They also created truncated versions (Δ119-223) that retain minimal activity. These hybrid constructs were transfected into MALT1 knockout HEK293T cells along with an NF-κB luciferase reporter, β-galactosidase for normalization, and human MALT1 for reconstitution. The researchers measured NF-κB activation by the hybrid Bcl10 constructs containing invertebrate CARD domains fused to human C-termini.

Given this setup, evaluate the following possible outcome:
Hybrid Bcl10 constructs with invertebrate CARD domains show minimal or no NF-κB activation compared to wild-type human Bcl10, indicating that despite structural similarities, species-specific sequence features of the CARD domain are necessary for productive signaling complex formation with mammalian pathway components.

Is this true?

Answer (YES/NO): NO